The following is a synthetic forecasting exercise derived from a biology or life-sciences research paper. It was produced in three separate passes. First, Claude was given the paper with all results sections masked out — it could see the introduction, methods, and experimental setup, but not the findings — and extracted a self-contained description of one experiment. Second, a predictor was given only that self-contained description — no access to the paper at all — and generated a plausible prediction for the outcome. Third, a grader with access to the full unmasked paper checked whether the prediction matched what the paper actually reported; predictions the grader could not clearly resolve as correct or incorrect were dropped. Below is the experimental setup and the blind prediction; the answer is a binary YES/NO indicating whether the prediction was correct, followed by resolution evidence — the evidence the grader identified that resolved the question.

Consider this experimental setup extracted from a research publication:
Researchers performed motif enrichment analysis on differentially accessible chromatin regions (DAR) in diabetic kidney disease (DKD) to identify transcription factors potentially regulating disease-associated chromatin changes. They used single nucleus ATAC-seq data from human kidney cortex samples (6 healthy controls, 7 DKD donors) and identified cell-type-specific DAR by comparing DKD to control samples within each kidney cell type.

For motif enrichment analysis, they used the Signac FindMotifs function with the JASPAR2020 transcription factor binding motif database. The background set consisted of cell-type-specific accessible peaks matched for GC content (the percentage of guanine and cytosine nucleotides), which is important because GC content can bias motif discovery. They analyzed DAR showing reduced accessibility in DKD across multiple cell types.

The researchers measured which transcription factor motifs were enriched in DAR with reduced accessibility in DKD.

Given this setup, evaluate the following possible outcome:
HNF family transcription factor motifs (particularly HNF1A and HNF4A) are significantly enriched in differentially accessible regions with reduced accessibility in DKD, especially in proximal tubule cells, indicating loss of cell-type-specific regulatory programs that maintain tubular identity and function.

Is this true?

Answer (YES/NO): NO